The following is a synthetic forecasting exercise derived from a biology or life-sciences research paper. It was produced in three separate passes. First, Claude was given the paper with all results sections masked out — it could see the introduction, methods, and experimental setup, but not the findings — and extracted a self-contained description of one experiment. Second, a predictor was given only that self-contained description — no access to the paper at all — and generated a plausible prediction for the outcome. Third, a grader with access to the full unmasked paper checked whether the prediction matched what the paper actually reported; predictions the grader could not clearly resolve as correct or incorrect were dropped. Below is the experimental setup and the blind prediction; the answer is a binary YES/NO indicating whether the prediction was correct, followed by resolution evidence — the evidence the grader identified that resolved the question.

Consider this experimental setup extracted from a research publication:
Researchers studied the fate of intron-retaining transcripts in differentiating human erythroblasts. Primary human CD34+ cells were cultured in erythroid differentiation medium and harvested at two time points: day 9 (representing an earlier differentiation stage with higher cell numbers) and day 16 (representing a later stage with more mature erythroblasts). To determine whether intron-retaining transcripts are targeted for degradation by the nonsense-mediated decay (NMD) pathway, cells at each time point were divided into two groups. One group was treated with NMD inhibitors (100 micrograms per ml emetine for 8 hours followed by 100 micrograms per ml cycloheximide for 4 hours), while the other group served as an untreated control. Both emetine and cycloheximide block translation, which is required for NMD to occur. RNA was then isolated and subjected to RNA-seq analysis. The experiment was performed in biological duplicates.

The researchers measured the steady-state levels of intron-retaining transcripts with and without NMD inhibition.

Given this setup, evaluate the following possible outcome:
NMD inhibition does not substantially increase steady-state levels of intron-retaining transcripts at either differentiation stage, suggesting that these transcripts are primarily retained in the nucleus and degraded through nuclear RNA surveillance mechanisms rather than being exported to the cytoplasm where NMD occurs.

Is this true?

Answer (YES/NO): NO